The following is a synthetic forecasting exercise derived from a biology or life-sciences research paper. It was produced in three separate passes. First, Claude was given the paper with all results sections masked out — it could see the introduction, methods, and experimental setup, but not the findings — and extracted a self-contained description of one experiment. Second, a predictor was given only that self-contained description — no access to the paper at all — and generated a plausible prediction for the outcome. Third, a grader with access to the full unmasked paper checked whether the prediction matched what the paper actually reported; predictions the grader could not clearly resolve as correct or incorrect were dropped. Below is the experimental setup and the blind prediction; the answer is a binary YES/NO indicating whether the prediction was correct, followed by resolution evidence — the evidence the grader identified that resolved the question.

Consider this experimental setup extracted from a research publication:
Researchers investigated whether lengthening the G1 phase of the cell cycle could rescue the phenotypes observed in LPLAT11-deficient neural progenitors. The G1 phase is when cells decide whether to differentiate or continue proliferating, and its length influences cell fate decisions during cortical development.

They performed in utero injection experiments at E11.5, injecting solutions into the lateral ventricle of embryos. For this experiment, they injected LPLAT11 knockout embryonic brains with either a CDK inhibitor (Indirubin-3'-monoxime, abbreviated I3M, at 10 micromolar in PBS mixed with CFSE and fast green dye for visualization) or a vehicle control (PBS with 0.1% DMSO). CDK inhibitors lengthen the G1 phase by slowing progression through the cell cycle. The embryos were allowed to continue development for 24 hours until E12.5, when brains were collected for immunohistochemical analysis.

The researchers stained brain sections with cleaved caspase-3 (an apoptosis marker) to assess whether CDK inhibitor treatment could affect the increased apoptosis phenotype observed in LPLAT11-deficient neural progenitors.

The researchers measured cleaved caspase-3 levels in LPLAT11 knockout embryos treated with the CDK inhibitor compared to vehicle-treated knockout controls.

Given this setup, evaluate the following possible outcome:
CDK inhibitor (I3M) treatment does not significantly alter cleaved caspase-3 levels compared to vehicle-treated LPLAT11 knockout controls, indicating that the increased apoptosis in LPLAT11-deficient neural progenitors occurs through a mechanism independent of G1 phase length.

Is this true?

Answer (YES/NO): NO